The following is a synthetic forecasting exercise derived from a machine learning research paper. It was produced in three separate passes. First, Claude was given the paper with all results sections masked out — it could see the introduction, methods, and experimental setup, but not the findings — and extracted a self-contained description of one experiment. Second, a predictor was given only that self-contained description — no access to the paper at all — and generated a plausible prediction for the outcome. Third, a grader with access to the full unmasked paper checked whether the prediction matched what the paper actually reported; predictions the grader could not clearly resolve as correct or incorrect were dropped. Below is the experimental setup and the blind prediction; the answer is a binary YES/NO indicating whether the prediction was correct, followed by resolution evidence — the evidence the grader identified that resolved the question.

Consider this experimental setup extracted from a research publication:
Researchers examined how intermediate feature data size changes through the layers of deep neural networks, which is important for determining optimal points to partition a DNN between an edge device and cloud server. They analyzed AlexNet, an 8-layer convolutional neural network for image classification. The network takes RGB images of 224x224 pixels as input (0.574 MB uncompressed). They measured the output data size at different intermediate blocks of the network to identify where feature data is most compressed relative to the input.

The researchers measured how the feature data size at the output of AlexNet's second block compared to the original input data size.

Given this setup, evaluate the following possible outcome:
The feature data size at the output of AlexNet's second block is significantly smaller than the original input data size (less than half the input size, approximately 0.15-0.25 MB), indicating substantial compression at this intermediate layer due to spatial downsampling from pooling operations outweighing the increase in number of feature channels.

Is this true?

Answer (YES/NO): YES